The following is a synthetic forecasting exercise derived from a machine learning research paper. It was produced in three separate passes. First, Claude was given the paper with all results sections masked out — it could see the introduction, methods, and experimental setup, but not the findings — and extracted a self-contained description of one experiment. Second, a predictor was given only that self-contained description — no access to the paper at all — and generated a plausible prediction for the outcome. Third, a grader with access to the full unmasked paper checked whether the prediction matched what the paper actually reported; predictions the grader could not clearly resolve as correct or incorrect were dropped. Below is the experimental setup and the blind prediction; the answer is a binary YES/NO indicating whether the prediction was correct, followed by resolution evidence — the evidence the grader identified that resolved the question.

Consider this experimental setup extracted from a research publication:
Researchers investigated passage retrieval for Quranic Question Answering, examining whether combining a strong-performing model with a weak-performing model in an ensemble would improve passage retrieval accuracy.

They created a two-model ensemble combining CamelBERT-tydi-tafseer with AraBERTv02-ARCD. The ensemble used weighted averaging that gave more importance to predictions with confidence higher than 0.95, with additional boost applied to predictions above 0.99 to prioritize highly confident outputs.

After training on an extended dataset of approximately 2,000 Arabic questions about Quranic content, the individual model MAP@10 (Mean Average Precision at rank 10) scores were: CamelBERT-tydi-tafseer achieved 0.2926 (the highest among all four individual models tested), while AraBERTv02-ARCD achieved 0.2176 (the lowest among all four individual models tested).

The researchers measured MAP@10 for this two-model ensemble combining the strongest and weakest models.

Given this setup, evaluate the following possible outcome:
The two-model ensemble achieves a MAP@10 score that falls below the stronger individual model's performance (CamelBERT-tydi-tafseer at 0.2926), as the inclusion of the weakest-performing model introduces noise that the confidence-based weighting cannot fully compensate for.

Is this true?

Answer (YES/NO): NO